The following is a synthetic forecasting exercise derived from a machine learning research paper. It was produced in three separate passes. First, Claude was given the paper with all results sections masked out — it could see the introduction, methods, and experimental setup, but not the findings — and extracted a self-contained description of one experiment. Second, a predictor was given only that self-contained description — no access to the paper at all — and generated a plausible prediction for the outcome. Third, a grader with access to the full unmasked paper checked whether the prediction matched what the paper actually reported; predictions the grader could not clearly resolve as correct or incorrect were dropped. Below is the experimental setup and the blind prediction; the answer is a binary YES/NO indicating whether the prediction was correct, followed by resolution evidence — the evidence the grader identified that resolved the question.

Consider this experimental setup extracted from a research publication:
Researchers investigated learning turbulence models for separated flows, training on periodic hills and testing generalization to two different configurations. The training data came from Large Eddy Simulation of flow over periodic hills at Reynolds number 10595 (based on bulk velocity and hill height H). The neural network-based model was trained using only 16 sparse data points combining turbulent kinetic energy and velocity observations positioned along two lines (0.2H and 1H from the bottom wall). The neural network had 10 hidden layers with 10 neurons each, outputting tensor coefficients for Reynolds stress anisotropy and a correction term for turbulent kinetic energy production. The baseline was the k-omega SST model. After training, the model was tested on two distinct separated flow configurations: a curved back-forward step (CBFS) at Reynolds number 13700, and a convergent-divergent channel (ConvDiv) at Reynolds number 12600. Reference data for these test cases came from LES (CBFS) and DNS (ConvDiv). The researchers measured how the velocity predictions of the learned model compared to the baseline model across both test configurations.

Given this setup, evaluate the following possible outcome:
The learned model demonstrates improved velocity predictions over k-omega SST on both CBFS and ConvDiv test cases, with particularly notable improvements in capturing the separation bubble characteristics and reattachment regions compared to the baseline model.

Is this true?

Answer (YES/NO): NO